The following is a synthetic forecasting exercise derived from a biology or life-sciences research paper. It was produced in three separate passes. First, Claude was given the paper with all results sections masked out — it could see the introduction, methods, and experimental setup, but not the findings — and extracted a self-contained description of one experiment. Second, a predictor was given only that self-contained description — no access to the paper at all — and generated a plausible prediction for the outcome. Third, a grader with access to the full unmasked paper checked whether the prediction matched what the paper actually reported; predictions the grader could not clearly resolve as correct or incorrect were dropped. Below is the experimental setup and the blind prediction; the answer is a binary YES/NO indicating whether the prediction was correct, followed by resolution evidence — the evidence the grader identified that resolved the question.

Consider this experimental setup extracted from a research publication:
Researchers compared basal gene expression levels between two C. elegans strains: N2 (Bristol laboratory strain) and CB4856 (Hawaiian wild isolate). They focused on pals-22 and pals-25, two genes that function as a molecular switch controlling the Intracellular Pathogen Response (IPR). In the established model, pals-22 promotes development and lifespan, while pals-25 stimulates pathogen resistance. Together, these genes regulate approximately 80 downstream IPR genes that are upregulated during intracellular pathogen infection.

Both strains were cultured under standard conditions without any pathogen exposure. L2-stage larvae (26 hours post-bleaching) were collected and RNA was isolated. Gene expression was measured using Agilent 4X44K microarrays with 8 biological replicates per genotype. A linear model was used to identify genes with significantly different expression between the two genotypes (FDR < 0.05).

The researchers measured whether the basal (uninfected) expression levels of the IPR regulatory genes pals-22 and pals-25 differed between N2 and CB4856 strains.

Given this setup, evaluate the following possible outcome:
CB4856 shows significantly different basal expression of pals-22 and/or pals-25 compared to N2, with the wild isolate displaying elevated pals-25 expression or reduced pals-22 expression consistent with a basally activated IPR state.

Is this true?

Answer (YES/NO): NO